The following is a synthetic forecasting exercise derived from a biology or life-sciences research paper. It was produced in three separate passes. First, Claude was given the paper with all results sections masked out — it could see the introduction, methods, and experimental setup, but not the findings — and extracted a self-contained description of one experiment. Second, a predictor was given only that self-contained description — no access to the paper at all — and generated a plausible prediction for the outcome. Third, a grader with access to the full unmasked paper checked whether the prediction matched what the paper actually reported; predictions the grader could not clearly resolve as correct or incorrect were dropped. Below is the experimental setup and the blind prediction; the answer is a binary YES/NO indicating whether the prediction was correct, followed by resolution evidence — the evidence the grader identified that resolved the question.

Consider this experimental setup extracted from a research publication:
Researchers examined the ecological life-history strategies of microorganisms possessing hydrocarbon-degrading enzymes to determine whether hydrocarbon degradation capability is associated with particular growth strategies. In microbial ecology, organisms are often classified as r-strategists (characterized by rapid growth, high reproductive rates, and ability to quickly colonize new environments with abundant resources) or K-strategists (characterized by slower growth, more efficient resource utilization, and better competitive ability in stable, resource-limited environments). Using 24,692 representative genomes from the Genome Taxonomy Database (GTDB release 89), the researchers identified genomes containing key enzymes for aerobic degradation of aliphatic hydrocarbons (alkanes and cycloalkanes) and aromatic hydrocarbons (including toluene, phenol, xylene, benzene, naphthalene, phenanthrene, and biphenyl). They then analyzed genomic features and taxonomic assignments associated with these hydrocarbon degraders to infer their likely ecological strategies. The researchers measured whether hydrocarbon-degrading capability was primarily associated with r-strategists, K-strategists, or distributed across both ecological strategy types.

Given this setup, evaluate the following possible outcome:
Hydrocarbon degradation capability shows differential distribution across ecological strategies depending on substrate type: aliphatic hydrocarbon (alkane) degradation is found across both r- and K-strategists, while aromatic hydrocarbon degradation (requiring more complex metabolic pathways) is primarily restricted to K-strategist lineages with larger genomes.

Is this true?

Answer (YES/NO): NO